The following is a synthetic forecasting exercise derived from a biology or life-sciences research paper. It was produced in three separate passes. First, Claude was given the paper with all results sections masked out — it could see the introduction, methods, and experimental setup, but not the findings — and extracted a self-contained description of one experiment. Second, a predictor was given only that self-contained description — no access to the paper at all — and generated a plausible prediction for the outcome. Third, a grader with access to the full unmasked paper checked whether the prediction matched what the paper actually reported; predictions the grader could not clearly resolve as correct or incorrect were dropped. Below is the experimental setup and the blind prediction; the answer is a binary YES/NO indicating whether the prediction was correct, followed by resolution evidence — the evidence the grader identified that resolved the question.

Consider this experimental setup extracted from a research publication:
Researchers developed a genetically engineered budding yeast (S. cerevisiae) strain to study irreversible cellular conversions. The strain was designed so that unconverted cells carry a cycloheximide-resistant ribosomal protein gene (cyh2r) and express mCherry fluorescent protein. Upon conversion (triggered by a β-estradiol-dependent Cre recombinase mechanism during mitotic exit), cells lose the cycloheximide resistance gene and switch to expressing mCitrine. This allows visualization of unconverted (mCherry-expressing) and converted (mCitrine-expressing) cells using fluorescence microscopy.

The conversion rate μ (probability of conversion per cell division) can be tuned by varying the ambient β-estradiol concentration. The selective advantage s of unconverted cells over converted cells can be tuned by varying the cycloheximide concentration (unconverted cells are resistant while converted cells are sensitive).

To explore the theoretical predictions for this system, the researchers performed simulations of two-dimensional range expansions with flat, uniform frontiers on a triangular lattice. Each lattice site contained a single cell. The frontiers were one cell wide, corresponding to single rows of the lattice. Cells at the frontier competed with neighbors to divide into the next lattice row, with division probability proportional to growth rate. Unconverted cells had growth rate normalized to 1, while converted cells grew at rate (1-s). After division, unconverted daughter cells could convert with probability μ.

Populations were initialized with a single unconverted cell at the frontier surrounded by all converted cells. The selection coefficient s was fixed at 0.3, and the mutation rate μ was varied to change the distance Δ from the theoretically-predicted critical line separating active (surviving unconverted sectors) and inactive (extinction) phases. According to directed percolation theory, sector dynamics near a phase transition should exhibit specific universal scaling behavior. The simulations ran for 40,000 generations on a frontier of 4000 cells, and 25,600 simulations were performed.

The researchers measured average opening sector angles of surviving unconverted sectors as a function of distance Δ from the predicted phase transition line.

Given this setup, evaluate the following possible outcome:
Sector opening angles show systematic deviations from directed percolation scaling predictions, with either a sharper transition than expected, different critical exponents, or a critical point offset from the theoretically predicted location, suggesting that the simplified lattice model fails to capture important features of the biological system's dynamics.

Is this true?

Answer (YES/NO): NO